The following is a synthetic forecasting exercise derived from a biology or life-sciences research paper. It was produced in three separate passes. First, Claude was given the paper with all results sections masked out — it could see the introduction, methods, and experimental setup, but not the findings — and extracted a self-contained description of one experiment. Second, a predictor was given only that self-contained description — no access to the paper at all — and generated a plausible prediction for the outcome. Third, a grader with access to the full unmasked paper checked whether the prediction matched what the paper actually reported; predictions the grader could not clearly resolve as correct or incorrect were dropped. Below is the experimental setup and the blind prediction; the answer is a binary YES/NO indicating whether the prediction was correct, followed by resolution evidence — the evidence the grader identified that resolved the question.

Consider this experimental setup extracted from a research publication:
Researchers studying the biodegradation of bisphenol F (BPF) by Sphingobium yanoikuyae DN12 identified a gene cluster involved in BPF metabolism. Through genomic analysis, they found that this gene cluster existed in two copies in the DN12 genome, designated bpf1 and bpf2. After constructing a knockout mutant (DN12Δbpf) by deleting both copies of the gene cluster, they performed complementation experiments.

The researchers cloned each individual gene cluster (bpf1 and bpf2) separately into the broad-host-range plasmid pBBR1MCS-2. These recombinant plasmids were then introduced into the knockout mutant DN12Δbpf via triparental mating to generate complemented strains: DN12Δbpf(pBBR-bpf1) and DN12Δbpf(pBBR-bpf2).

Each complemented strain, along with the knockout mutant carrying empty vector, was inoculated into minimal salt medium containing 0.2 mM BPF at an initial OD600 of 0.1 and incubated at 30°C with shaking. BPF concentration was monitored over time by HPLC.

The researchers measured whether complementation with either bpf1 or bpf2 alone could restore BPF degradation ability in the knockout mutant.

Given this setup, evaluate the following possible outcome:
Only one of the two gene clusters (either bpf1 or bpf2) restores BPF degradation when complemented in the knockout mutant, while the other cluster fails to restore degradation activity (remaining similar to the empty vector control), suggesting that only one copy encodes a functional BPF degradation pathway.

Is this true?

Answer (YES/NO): NO